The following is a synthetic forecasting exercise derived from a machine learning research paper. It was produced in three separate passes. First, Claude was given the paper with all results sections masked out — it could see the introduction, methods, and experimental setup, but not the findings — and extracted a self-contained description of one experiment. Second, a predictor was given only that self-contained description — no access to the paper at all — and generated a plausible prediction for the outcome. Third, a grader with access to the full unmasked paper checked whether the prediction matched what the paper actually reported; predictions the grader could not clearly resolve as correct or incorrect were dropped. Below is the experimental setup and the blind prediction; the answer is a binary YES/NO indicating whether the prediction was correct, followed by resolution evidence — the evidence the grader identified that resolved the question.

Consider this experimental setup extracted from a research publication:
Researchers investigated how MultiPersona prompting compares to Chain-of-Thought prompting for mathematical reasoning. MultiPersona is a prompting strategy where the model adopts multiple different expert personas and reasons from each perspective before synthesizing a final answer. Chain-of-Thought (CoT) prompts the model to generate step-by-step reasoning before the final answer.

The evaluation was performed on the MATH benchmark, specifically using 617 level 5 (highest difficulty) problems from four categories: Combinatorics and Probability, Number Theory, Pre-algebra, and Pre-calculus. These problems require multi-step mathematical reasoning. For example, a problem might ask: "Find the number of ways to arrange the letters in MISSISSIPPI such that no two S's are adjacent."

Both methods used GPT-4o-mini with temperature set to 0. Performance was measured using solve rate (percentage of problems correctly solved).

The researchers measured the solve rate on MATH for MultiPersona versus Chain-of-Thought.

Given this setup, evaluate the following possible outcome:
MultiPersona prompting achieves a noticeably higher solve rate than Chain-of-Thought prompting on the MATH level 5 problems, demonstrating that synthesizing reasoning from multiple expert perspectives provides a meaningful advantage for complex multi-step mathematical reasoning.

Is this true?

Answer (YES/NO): NO